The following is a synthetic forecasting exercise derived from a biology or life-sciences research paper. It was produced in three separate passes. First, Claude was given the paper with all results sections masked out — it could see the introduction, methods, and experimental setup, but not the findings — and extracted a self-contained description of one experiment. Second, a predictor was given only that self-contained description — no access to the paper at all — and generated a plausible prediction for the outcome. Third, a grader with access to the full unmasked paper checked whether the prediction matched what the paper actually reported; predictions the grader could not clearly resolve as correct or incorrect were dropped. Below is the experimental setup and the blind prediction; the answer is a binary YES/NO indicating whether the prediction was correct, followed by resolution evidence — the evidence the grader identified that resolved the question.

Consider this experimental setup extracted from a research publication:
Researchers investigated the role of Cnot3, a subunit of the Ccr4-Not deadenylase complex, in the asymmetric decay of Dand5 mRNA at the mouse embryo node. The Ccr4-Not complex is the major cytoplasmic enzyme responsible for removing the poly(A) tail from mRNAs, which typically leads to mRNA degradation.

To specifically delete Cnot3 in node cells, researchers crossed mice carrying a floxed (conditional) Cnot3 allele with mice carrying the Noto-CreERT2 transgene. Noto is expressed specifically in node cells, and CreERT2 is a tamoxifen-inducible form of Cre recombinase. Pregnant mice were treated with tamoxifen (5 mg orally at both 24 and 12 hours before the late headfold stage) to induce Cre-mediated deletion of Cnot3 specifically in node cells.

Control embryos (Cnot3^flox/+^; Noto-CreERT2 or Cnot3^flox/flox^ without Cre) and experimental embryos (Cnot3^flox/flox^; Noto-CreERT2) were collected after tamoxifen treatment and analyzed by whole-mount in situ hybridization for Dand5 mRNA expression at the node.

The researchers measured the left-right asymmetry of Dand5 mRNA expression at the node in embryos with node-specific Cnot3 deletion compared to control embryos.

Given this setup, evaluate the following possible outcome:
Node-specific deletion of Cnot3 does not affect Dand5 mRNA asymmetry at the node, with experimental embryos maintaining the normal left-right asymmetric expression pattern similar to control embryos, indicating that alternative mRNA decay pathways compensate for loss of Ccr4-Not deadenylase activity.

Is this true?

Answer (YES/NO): NO